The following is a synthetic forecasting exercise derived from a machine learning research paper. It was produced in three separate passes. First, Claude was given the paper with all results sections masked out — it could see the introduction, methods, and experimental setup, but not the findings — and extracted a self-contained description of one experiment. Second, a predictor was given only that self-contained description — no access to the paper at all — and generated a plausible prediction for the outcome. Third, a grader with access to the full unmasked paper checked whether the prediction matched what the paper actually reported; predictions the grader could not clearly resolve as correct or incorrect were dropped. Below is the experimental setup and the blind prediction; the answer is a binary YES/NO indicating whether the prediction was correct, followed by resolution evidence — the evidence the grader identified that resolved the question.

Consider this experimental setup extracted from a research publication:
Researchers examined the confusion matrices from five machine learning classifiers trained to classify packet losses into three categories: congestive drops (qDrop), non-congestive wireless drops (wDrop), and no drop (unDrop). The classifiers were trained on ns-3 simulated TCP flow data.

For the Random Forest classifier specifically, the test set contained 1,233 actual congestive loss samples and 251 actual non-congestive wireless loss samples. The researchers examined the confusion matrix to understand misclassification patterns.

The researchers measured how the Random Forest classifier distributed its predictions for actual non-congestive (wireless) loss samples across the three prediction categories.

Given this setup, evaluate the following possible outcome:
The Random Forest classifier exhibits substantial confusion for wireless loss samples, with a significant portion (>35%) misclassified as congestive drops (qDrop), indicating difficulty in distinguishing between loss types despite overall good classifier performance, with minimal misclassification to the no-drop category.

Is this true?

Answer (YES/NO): NO